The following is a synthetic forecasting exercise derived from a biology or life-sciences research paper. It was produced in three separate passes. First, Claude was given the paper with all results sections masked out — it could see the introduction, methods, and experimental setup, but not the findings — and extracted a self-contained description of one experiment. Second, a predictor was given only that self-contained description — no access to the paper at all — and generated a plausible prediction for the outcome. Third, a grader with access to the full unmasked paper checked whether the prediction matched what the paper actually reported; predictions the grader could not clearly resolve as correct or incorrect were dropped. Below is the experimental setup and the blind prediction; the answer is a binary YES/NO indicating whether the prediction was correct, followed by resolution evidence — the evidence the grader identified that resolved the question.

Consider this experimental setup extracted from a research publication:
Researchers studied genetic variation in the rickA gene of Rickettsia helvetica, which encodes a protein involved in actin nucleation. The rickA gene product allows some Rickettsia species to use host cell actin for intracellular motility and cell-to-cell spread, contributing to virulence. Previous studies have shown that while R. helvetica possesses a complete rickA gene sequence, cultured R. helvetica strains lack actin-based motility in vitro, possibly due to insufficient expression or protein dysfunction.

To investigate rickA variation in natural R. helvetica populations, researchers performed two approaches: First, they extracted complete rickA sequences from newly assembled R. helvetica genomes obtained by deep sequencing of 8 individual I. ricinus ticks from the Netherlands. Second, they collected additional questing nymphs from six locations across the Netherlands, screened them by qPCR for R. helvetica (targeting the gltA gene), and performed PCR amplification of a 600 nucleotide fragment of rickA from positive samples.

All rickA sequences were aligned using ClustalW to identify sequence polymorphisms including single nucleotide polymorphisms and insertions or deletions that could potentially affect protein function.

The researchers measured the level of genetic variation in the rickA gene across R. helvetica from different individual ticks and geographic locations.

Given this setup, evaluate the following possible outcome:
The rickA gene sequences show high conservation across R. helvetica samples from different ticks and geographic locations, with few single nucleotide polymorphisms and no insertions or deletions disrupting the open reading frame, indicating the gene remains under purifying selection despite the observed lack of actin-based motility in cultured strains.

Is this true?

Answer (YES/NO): NO